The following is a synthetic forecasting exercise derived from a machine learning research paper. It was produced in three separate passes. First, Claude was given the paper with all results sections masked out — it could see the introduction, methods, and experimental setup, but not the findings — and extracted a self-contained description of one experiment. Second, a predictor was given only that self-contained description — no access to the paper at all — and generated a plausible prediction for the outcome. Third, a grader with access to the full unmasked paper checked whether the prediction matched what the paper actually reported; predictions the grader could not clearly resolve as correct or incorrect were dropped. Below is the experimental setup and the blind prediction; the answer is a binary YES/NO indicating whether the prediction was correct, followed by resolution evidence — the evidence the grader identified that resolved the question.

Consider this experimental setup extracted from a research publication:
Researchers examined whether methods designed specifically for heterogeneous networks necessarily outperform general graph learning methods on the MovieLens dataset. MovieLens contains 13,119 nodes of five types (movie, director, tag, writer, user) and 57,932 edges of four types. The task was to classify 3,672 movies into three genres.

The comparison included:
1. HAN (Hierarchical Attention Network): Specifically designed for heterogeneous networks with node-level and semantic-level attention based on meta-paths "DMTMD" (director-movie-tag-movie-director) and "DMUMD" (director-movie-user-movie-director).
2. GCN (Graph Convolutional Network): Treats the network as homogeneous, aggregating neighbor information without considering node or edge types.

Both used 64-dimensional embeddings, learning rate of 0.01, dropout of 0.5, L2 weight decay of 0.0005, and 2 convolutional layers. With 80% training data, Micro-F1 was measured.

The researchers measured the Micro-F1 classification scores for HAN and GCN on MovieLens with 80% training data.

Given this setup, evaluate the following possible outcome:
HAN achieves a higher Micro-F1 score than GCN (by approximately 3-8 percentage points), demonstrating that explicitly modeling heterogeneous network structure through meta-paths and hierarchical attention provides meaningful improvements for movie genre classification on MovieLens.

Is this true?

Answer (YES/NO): NO